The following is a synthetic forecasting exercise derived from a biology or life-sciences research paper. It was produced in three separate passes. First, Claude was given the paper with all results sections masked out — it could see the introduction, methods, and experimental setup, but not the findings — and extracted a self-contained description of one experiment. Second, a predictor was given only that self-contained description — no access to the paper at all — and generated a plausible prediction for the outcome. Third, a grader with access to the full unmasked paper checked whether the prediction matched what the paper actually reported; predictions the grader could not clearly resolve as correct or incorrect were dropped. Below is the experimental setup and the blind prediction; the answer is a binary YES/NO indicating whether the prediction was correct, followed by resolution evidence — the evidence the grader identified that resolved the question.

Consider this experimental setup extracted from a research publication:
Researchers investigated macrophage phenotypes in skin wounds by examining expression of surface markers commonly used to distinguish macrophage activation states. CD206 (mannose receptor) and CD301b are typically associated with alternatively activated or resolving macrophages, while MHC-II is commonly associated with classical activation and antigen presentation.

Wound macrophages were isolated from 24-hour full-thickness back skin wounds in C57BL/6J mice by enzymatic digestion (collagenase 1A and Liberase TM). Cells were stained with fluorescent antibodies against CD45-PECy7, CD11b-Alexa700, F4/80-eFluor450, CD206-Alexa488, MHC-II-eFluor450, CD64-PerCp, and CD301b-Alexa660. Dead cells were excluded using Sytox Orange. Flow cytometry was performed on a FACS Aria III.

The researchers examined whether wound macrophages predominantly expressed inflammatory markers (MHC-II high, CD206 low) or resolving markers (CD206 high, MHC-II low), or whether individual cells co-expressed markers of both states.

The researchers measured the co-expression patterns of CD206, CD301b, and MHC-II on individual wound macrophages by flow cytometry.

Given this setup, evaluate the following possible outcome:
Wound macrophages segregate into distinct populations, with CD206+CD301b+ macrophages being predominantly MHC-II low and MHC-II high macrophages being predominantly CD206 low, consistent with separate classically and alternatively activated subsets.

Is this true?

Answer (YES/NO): NO